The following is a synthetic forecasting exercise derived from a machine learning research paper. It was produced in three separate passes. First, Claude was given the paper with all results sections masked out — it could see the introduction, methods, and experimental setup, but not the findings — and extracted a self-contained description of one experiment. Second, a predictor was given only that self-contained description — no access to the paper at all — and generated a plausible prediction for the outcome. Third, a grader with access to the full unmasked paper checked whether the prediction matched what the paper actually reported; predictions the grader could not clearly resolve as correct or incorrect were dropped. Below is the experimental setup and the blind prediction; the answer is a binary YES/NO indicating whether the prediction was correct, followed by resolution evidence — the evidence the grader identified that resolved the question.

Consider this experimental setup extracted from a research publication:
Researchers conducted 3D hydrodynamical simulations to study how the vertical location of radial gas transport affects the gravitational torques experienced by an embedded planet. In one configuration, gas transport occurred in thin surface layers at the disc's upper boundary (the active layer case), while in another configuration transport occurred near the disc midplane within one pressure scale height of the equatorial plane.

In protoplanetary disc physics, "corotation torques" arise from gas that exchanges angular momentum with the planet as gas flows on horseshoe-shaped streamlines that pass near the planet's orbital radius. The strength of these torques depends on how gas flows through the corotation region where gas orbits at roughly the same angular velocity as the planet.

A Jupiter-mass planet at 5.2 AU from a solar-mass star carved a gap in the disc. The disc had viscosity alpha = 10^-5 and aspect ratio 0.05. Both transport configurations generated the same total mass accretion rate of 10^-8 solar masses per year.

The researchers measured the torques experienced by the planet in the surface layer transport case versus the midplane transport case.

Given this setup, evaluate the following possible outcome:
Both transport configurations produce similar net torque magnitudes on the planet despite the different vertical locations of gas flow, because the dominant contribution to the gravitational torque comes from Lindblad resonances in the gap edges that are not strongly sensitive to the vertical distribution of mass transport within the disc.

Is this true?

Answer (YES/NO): NO